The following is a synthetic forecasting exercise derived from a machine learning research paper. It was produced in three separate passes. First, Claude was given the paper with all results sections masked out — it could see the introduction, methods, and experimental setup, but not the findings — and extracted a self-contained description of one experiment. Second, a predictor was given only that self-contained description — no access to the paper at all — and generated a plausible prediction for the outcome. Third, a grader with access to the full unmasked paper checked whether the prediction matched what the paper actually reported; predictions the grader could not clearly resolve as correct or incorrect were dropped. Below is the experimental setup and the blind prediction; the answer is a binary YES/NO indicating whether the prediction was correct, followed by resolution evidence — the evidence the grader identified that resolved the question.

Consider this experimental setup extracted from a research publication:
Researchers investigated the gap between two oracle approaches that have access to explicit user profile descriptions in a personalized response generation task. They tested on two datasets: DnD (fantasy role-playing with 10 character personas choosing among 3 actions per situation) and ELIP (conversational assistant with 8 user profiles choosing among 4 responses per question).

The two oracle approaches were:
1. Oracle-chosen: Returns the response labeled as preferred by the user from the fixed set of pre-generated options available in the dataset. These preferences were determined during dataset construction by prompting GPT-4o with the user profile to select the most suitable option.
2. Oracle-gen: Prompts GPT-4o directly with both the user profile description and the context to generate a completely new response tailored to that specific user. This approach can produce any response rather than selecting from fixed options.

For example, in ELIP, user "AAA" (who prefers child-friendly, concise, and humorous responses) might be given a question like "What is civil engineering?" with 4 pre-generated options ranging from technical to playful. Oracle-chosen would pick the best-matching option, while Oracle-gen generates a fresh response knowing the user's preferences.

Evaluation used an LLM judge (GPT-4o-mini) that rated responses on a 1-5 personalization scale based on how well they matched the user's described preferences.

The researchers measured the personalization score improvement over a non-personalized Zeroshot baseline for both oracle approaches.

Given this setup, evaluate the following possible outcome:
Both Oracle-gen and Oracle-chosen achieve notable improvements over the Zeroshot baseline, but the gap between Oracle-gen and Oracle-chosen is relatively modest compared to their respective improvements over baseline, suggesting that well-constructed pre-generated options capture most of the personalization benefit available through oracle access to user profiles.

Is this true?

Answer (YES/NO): NO